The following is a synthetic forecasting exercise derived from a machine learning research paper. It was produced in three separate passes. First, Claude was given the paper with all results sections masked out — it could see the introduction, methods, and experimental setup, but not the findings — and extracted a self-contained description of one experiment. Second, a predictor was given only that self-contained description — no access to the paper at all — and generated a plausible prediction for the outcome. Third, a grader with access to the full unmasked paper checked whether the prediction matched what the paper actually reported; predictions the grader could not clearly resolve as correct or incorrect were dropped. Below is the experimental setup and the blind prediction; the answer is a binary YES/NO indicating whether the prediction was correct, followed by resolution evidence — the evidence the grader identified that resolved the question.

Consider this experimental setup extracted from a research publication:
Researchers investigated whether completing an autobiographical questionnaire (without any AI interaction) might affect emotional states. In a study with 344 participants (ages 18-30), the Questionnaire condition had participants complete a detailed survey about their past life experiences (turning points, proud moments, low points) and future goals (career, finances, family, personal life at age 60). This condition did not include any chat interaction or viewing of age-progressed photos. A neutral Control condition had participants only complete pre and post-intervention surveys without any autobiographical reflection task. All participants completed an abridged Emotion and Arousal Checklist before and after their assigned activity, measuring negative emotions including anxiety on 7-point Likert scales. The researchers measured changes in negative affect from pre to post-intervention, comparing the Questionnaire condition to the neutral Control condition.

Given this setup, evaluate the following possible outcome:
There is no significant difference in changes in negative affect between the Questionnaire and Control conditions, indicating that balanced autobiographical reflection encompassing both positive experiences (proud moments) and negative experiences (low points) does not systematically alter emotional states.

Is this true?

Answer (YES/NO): YES